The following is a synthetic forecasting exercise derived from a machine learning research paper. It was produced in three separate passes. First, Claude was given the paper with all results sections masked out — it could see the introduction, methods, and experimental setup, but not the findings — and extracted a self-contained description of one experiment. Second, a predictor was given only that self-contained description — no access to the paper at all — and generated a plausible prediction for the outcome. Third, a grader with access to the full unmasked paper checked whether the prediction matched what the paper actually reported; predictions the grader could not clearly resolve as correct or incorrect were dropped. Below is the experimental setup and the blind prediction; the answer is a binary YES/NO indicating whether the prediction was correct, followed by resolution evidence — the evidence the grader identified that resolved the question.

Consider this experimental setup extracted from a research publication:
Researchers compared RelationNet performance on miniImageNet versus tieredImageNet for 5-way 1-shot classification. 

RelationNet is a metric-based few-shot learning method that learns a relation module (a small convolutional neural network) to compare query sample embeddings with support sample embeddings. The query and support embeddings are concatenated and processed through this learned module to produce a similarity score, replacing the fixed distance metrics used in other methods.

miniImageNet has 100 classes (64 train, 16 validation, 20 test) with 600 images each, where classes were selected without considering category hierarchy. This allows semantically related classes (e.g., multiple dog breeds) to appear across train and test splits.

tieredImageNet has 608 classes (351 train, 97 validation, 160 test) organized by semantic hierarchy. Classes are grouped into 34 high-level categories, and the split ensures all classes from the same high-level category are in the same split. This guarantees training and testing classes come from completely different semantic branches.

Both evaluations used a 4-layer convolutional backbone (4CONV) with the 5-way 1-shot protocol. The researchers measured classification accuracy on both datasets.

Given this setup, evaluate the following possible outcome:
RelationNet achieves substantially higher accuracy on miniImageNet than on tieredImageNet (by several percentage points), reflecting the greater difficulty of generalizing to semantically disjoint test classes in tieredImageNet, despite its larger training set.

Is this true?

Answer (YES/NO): NO